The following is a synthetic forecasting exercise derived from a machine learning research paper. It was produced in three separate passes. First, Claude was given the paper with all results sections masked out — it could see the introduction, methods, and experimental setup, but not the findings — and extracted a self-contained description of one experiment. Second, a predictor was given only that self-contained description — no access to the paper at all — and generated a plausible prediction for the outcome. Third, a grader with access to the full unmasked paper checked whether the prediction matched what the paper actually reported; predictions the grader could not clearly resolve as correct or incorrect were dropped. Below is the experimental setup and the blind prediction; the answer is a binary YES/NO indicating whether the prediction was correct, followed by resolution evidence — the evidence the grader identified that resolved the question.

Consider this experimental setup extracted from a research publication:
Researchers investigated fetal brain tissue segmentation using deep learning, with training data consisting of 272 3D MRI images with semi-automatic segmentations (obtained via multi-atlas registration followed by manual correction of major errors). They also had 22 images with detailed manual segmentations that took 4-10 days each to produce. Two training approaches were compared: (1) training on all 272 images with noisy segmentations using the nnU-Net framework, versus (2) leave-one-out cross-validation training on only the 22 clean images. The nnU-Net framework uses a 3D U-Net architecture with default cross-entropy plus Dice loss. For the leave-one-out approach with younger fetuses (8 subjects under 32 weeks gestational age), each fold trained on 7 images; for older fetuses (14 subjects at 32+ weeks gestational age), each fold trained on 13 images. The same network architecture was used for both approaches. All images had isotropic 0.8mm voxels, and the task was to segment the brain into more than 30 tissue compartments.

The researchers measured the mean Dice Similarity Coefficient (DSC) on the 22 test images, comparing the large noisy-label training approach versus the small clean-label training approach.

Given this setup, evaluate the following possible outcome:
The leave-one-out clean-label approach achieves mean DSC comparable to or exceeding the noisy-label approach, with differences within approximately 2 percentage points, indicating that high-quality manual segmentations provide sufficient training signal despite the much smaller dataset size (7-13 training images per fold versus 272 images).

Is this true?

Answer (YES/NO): NO